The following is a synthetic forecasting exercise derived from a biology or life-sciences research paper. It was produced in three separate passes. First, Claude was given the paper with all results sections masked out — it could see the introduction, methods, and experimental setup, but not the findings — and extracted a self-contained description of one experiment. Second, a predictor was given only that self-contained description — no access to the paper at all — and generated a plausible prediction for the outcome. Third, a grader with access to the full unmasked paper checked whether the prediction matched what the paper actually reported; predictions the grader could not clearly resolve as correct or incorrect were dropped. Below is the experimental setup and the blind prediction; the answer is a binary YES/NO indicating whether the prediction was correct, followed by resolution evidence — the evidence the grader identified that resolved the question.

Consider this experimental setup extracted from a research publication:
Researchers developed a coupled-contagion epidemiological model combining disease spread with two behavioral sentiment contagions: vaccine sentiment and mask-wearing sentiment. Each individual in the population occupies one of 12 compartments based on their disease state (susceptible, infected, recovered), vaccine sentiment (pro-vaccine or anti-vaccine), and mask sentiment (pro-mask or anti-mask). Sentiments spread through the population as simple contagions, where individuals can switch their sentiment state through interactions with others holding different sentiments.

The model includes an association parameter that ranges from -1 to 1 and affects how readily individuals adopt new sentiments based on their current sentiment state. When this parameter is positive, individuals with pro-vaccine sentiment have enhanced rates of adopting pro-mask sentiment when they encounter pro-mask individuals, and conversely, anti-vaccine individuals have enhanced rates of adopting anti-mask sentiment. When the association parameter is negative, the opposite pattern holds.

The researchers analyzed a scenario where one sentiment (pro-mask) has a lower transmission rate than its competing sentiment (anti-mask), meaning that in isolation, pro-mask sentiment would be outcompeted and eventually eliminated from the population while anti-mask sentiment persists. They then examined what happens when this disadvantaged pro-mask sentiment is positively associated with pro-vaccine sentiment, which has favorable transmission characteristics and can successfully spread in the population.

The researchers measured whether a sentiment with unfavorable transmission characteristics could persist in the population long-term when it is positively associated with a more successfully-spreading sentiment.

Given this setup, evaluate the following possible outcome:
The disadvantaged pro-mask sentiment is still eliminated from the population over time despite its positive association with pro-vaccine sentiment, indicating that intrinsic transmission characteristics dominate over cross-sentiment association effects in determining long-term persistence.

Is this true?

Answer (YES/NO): NO